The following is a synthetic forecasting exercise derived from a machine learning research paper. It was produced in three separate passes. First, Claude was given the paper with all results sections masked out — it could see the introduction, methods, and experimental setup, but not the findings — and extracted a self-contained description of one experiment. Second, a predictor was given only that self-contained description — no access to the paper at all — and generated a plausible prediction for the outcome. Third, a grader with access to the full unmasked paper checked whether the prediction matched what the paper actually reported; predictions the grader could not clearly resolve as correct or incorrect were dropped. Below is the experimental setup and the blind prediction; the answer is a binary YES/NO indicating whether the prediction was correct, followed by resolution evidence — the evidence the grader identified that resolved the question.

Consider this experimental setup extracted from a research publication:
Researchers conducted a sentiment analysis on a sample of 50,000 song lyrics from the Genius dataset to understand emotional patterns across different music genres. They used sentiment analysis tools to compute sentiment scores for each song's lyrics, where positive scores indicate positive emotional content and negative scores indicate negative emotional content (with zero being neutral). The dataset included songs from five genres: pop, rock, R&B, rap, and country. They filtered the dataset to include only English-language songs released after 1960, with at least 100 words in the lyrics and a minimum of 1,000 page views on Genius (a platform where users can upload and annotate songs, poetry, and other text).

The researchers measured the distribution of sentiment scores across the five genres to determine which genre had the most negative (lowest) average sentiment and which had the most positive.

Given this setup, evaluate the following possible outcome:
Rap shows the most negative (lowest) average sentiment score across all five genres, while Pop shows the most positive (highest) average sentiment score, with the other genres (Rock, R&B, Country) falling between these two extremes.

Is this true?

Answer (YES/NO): NO